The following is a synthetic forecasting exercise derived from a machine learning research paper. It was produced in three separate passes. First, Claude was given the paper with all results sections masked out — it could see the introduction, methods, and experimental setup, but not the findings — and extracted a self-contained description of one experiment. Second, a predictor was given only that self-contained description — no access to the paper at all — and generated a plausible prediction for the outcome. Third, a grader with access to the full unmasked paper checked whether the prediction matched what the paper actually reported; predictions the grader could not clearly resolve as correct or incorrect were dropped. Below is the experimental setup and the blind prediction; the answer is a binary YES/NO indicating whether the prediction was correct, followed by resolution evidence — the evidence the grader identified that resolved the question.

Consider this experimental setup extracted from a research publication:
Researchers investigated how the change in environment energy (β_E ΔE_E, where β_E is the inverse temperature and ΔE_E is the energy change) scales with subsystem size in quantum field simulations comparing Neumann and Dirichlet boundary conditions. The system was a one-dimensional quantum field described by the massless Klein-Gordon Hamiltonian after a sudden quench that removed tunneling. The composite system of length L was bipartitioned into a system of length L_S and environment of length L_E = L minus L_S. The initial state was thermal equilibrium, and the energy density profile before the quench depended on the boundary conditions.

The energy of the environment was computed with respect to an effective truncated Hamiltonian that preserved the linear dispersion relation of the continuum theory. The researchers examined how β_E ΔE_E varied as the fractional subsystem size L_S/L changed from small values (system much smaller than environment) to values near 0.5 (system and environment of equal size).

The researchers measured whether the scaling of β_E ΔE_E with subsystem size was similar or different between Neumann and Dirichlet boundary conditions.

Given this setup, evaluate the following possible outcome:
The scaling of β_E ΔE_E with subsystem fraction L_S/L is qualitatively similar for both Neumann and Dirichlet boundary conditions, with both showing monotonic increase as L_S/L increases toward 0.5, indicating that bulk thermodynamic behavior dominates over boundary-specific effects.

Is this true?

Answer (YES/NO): NO